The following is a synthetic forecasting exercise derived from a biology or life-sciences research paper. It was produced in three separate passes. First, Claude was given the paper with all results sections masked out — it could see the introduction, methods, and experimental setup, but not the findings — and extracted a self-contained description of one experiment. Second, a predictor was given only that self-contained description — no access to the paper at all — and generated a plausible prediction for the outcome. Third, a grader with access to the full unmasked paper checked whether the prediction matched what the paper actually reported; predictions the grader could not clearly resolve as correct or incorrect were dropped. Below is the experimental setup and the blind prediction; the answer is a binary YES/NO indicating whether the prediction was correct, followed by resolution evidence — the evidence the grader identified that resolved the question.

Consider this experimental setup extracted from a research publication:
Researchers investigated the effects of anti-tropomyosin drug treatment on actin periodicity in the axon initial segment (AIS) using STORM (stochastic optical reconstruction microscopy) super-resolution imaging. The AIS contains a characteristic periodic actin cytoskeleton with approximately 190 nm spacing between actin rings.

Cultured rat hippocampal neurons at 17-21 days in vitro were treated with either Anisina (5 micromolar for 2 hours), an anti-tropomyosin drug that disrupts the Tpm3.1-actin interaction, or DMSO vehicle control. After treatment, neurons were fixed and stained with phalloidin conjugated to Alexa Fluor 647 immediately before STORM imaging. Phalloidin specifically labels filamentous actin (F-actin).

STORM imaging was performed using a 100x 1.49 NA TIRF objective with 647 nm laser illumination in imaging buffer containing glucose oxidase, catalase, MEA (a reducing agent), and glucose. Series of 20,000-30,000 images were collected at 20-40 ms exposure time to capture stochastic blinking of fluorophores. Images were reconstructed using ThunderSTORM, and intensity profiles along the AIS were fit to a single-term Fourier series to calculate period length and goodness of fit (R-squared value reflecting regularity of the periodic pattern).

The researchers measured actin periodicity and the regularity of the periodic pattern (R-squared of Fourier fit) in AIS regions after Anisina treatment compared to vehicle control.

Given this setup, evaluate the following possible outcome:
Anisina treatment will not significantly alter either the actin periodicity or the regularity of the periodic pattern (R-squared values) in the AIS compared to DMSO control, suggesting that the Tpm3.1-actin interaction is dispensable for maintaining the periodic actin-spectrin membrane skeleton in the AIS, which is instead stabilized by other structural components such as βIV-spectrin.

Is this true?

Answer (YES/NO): NO